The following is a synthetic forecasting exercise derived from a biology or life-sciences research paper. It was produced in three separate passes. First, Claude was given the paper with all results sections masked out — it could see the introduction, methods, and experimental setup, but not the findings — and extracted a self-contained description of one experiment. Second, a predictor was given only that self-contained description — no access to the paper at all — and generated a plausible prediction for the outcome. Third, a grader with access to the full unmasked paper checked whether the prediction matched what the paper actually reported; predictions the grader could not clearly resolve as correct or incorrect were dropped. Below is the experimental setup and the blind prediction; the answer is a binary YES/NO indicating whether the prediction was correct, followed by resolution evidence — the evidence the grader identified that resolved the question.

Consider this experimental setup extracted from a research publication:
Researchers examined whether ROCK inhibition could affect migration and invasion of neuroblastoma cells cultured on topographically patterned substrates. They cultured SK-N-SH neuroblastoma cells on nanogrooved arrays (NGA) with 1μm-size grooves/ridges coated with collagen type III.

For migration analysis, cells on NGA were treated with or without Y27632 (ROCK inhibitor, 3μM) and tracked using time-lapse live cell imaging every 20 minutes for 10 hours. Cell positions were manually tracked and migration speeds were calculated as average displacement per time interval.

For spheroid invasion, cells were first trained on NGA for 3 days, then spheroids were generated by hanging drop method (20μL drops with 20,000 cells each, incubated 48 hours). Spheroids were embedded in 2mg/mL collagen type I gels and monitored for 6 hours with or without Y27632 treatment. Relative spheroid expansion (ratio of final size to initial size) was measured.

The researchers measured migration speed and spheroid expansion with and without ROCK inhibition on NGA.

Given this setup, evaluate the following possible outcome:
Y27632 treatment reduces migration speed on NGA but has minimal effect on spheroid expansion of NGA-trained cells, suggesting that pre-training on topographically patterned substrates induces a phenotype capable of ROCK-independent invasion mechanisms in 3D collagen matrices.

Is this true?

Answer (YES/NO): NO